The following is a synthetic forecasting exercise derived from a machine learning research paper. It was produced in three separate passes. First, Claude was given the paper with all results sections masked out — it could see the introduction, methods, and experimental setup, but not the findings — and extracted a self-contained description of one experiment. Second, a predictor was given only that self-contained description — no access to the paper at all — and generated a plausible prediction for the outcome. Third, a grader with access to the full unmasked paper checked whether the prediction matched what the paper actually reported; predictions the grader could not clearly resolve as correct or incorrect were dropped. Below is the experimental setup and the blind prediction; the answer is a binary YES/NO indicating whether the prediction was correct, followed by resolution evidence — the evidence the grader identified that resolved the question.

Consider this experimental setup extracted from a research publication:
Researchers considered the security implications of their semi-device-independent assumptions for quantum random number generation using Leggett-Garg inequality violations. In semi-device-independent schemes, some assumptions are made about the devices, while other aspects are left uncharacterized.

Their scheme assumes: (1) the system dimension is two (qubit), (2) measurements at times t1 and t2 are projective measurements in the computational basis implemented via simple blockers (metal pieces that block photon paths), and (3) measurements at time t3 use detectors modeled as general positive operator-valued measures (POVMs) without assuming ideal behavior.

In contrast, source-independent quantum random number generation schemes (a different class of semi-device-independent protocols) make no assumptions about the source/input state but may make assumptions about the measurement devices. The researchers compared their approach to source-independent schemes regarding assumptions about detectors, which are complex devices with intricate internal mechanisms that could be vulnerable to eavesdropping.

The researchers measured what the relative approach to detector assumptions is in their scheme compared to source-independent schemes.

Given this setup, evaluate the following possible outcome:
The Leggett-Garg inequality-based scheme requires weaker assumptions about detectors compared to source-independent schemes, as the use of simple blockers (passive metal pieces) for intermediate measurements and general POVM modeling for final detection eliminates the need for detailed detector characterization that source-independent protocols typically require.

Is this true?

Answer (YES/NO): YES